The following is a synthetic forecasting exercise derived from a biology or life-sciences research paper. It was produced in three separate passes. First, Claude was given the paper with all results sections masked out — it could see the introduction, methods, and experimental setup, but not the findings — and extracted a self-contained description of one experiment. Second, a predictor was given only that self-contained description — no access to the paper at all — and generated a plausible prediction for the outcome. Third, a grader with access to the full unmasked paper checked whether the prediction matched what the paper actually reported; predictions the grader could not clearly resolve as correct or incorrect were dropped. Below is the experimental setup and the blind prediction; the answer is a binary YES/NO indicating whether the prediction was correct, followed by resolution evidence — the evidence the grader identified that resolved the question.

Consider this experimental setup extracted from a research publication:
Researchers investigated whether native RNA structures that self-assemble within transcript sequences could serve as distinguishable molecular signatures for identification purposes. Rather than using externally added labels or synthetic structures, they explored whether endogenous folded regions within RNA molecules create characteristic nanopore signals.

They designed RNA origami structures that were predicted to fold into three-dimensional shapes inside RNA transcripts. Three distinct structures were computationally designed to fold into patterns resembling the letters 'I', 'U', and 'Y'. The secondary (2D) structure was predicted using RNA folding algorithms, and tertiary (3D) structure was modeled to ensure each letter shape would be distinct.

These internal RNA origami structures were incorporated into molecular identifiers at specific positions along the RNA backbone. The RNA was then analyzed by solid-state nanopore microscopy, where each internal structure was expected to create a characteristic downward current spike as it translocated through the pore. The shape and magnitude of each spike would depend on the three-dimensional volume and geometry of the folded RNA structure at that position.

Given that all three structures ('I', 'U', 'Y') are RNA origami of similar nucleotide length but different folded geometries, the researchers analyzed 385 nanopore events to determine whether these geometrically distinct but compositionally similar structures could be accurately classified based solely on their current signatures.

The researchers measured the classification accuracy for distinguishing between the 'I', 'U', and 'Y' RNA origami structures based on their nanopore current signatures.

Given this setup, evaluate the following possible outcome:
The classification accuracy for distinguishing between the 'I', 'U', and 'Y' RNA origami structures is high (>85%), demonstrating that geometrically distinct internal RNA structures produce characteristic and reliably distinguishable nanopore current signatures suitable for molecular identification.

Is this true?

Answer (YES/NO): YES